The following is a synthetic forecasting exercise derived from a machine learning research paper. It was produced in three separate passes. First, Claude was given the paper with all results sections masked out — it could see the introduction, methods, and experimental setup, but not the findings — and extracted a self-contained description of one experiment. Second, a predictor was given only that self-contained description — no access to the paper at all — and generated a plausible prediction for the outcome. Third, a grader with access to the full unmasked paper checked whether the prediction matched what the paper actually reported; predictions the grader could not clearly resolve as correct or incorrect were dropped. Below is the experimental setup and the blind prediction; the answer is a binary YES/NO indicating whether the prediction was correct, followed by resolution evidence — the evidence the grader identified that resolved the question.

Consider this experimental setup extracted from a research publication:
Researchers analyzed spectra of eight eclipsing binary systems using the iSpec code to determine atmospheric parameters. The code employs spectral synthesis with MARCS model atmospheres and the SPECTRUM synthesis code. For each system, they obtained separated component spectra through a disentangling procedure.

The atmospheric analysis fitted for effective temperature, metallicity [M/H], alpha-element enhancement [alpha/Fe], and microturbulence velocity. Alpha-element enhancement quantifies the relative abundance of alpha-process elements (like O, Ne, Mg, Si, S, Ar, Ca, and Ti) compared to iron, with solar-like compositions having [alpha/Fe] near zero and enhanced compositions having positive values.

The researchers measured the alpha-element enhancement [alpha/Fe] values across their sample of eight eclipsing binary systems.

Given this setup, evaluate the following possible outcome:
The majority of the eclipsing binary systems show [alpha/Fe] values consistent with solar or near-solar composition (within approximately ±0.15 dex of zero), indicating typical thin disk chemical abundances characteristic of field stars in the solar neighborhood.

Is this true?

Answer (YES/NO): YES